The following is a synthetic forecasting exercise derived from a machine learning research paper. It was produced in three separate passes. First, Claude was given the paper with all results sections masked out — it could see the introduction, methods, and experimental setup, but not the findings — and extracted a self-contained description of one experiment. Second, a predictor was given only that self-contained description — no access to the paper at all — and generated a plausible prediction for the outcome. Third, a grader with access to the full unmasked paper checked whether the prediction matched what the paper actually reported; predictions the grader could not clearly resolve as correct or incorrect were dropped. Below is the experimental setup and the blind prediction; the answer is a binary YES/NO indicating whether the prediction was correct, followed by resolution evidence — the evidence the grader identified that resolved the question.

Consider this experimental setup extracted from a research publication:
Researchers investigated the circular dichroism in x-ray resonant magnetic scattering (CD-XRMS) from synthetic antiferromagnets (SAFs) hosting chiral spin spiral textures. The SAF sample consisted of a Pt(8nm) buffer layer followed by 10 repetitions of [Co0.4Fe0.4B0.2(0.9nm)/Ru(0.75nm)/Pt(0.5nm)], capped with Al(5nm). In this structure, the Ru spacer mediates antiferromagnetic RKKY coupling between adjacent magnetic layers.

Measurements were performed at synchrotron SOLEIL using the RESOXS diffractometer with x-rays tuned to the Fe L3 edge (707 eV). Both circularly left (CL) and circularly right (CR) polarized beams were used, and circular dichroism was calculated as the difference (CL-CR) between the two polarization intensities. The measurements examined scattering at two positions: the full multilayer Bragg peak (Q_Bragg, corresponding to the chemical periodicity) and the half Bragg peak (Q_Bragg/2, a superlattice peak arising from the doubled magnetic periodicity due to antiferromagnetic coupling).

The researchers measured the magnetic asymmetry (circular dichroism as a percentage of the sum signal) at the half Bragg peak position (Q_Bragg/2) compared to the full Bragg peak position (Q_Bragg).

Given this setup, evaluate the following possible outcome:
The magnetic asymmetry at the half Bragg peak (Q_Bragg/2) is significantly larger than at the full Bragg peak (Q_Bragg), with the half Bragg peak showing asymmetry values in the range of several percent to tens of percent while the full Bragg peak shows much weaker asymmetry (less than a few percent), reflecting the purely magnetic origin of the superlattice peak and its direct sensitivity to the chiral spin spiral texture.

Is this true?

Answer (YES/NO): YES